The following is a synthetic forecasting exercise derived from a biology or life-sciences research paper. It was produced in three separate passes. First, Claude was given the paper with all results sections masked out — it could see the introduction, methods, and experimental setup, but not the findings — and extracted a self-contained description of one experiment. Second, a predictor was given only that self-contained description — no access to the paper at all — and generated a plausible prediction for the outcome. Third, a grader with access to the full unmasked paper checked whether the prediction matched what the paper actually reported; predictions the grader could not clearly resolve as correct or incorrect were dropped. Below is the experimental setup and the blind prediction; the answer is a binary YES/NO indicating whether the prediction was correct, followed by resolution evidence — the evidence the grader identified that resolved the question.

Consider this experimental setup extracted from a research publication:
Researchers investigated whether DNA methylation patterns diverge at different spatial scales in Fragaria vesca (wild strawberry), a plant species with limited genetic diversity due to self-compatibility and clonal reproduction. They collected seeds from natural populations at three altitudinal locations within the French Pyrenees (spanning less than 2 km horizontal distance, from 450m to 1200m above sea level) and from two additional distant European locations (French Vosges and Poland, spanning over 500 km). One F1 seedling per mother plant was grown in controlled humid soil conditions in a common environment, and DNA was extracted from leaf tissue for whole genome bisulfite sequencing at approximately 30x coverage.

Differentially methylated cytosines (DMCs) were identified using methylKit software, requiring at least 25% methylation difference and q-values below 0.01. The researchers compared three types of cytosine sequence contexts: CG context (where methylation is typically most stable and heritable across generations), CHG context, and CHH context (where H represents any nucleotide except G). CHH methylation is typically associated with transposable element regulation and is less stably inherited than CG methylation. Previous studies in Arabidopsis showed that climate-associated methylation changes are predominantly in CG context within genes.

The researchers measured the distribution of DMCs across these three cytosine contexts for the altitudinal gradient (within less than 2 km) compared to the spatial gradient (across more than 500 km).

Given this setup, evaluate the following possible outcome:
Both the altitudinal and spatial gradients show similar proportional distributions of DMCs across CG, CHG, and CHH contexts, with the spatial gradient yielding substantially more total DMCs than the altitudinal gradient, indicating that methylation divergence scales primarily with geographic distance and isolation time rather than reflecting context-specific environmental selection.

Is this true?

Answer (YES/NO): NO